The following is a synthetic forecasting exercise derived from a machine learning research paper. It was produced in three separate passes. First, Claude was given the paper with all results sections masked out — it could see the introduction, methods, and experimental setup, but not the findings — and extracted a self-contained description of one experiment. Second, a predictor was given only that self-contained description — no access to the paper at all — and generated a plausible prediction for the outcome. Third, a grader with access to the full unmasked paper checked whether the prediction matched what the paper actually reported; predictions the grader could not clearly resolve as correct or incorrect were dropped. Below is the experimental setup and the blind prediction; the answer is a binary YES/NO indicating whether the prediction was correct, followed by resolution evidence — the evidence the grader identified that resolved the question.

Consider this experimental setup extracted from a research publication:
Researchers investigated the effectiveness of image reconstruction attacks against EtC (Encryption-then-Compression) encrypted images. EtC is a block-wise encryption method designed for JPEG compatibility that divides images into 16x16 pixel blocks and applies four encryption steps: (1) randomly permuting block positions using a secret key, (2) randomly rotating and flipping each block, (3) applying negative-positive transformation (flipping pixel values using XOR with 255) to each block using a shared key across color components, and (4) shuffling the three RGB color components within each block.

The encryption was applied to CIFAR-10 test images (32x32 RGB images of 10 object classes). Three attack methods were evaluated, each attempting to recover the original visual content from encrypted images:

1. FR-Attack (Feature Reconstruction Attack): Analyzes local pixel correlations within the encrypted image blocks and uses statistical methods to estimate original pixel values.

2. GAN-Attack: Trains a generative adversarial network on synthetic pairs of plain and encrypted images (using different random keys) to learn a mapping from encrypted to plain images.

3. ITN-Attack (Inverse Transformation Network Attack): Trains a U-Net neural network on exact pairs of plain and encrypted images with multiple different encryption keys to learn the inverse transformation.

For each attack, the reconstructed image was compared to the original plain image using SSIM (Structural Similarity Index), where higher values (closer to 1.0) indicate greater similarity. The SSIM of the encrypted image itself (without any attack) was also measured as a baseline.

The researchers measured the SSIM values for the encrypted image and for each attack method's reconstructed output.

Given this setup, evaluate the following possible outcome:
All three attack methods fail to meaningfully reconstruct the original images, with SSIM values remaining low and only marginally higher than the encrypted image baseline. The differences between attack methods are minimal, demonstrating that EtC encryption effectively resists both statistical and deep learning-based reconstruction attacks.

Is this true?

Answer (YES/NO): NO